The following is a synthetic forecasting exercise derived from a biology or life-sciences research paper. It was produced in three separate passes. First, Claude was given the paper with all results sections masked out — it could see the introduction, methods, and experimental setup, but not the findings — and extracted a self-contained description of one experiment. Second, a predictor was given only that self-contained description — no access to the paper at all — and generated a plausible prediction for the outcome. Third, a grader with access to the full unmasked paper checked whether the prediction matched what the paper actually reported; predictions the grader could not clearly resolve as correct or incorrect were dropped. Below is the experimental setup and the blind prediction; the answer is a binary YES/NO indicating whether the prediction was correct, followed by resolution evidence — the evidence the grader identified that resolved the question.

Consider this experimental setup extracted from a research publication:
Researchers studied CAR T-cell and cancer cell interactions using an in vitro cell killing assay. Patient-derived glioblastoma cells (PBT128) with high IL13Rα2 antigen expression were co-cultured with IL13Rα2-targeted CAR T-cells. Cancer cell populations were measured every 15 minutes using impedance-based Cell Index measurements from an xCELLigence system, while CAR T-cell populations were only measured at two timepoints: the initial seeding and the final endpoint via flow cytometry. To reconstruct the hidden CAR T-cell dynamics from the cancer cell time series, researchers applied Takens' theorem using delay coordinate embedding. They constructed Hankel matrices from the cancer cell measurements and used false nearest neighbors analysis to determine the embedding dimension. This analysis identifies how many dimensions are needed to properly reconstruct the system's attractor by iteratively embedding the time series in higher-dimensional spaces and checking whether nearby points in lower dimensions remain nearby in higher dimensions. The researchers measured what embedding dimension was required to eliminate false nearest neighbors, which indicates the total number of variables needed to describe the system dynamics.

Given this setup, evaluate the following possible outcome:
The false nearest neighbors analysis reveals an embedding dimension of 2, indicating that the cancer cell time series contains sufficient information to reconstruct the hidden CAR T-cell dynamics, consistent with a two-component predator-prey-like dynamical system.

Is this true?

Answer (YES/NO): YES